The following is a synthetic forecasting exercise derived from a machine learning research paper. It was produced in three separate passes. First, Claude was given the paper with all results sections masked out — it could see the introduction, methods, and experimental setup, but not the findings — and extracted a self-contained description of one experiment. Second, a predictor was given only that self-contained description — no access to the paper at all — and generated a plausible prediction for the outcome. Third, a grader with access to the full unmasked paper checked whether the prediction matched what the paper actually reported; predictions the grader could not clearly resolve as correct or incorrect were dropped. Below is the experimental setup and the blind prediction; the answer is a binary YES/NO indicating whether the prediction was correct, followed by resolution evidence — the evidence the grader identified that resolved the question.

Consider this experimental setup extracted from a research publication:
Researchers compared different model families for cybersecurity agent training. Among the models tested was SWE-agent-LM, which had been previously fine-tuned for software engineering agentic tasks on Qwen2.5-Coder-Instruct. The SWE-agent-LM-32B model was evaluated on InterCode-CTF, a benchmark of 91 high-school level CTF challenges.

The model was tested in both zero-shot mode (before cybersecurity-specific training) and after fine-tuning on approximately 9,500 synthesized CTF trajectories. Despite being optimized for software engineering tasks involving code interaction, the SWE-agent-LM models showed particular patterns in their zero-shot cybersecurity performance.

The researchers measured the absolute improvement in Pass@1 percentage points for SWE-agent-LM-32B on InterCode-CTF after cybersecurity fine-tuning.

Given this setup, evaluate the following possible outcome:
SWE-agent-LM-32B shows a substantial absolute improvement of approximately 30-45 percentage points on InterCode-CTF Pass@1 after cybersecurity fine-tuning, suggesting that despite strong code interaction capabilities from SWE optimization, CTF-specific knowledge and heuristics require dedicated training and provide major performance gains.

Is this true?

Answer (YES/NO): YES